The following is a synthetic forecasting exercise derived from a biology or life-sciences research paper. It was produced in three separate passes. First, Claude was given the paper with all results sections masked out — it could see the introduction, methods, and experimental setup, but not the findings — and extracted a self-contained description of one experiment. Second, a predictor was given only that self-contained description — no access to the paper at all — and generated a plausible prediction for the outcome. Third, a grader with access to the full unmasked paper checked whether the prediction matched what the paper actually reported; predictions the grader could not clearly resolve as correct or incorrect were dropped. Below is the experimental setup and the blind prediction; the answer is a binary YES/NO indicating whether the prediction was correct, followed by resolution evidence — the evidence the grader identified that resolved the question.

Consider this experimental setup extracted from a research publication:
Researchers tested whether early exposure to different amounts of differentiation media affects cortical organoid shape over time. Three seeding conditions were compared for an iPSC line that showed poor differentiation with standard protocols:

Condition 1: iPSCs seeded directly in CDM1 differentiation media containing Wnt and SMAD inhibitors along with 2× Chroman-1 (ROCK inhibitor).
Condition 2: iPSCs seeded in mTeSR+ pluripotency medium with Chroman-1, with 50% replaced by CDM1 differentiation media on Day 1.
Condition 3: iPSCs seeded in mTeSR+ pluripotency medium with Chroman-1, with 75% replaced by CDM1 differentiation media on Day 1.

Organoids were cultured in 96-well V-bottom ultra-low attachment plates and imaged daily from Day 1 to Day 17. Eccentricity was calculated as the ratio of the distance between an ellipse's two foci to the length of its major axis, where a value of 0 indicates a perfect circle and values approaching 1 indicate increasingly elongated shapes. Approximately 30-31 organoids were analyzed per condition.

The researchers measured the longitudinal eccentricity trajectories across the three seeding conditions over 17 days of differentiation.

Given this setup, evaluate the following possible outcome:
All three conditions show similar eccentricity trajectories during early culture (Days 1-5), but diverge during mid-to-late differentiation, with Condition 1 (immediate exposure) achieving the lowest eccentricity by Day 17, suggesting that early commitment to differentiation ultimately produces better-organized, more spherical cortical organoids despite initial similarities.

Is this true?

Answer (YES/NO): NO